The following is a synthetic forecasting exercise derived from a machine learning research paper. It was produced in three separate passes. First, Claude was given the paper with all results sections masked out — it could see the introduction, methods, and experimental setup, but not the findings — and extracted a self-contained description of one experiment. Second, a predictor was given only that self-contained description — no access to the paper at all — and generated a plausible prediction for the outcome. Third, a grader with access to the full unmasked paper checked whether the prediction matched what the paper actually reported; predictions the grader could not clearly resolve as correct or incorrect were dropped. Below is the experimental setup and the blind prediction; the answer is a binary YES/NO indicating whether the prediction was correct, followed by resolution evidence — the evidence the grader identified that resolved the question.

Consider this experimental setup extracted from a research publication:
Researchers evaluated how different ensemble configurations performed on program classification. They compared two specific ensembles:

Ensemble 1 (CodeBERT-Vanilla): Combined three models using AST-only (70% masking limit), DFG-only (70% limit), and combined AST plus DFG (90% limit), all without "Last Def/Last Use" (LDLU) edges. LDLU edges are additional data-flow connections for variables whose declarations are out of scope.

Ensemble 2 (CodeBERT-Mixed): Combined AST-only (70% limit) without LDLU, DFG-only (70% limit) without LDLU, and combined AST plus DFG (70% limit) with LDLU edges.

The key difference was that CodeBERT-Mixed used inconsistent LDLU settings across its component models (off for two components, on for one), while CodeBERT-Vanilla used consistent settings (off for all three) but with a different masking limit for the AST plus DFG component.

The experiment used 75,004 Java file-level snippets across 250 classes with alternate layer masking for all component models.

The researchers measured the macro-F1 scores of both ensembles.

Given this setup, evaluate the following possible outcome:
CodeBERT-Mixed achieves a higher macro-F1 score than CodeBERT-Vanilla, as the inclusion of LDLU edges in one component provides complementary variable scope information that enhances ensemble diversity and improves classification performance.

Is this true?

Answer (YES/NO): NO